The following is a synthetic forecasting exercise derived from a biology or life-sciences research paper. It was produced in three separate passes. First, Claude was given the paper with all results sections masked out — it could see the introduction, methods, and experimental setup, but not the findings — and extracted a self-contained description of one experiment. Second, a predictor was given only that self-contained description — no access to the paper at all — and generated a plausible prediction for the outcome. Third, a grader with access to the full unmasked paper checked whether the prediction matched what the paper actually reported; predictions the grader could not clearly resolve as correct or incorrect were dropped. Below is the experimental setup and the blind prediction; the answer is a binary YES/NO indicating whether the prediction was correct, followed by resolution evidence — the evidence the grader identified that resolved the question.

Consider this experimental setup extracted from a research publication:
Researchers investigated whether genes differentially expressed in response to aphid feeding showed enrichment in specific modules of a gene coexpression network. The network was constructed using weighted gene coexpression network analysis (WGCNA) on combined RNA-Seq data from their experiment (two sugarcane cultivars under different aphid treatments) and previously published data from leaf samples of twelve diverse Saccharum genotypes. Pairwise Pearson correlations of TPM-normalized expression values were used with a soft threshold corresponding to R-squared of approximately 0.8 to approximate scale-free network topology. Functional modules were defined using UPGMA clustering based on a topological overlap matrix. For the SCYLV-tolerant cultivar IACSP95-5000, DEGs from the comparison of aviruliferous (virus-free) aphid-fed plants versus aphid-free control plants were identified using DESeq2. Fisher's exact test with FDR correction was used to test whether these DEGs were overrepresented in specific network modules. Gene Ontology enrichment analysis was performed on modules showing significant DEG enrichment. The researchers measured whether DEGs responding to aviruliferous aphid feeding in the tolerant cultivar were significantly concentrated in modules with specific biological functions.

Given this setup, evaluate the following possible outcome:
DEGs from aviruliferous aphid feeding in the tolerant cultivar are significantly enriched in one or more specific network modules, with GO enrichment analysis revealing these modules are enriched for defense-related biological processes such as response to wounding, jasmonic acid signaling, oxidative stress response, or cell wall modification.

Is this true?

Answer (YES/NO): YES